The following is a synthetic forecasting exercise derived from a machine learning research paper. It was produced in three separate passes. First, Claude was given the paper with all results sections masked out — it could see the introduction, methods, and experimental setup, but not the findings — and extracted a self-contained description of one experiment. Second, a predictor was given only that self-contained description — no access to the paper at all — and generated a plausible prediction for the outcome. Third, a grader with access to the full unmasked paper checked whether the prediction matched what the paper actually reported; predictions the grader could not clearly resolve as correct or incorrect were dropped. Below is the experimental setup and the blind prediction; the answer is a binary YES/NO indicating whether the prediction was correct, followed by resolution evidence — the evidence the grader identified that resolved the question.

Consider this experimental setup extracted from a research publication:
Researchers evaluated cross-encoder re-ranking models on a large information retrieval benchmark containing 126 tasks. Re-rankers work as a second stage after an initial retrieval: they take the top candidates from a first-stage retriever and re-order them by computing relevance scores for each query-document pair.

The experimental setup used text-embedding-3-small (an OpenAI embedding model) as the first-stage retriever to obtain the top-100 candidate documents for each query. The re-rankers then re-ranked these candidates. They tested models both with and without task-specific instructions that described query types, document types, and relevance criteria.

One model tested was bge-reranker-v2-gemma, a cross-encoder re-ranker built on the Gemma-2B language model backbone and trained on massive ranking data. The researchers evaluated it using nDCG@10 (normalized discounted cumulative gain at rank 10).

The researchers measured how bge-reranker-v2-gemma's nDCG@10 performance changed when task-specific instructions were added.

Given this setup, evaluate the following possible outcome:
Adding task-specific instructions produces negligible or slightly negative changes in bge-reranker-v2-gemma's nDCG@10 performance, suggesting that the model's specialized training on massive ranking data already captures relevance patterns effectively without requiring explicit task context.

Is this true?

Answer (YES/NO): NO